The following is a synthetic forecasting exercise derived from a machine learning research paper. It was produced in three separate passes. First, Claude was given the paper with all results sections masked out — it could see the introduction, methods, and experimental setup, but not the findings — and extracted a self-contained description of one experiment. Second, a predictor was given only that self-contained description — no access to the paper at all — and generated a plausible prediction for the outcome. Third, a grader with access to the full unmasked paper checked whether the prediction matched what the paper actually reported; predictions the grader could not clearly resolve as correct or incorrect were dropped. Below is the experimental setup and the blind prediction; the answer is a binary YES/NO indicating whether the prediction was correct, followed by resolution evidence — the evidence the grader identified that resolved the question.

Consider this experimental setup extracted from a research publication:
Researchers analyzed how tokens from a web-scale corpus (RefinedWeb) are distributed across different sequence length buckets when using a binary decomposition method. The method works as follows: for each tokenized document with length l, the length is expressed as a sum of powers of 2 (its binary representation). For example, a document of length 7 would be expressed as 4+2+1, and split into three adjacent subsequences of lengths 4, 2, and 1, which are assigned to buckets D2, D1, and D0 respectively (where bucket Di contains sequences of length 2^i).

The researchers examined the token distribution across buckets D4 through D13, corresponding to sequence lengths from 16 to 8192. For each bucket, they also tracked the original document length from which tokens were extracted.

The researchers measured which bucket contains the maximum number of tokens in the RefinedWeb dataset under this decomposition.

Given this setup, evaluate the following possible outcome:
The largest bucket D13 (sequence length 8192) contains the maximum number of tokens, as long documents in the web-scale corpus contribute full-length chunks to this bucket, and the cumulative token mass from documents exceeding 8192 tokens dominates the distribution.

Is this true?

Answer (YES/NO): NO